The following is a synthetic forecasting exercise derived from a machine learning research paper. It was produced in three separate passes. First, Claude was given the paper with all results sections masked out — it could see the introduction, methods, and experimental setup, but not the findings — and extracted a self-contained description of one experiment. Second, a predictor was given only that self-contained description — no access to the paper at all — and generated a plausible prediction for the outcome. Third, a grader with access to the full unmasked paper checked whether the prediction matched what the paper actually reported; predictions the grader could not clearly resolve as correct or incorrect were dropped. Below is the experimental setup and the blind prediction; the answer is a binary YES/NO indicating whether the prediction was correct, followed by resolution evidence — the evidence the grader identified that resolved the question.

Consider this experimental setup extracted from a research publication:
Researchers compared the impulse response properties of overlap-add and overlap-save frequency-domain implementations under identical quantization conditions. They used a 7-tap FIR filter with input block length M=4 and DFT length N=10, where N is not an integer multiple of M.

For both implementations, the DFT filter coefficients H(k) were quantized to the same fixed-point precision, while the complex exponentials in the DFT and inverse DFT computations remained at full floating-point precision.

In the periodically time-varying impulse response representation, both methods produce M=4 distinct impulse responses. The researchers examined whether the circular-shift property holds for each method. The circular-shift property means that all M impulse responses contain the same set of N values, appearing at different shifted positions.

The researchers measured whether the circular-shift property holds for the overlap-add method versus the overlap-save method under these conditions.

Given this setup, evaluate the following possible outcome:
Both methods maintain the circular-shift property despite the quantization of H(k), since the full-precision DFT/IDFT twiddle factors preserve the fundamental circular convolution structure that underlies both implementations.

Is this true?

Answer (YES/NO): NO